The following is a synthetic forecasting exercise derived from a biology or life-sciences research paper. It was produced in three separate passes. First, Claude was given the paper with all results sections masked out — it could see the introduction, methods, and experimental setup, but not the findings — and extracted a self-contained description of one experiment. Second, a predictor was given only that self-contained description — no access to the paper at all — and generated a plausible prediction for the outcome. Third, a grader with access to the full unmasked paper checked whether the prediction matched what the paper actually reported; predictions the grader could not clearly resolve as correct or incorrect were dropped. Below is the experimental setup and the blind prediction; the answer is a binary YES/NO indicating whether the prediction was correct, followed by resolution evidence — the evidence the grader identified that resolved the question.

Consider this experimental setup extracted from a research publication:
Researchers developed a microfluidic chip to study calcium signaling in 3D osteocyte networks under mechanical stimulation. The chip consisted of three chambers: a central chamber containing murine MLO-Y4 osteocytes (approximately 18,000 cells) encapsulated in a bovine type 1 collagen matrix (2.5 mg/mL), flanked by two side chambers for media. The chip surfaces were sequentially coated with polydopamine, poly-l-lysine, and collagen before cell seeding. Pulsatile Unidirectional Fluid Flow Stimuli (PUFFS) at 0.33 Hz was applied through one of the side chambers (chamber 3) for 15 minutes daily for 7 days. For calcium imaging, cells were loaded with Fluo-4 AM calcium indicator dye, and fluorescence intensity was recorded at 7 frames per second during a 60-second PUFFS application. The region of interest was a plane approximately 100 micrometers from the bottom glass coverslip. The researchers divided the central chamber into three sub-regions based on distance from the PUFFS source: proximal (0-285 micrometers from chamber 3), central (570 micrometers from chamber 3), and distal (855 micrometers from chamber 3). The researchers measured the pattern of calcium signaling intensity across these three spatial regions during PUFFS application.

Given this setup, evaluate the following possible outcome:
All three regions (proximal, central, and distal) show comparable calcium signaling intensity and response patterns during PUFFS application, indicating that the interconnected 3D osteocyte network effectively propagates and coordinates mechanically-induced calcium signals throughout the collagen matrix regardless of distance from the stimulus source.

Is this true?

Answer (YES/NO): NO